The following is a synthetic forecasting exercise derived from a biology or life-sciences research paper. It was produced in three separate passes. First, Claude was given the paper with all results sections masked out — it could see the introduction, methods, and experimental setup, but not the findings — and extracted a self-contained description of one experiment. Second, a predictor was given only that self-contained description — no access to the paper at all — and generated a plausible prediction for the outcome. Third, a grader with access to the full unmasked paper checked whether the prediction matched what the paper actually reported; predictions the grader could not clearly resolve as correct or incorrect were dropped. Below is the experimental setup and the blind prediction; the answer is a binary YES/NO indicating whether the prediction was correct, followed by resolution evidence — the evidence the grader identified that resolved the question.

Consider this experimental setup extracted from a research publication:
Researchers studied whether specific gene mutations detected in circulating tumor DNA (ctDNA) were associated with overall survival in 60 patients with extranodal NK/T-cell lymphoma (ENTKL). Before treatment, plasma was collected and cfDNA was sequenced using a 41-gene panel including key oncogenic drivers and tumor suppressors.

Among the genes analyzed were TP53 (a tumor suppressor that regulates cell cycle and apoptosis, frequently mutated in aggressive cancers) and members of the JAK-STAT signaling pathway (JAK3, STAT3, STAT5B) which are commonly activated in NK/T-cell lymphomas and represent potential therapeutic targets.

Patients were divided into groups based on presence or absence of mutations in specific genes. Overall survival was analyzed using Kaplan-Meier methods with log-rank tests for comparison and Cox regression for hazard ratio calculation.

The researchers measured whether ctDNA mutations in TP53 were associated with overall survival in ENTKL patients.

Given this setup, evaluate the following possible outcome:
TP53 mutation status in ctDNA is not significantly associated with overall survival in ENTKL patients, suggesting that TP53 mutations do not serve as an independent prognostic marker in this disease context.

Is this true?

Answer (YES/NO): NO